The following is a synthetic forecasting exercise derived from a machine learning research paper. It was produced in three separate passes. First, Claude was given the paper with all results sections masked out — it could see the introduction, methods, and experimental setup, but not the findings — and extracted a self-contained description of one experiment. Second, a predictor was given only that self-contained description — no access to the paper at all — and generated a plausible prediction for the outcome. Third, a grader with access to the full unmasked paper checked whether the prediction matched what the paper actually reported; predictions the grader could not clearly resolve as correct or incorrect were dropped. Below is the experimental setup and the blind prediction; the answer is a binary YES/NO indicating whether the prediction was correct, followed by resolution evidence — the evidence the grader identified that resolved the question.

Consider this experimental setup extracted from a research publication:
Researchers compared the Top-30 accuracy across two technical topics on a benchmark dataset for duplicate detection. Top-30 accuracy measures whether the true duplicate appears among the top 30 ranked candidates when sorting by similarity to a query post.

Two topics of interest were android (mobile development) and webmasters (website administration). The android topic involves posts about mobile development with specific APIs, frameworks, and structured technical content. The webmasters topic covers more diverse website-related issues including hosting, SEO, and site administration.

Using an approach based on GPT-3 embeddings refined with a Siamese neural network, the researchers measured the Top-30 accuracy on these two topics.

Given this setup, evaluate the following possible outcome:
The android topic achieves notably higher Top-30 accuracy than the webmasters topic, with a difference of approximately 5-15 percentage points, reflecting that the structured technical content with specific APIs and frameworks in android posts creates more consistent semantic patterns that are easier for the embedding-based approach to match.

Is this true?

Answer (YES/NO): NO